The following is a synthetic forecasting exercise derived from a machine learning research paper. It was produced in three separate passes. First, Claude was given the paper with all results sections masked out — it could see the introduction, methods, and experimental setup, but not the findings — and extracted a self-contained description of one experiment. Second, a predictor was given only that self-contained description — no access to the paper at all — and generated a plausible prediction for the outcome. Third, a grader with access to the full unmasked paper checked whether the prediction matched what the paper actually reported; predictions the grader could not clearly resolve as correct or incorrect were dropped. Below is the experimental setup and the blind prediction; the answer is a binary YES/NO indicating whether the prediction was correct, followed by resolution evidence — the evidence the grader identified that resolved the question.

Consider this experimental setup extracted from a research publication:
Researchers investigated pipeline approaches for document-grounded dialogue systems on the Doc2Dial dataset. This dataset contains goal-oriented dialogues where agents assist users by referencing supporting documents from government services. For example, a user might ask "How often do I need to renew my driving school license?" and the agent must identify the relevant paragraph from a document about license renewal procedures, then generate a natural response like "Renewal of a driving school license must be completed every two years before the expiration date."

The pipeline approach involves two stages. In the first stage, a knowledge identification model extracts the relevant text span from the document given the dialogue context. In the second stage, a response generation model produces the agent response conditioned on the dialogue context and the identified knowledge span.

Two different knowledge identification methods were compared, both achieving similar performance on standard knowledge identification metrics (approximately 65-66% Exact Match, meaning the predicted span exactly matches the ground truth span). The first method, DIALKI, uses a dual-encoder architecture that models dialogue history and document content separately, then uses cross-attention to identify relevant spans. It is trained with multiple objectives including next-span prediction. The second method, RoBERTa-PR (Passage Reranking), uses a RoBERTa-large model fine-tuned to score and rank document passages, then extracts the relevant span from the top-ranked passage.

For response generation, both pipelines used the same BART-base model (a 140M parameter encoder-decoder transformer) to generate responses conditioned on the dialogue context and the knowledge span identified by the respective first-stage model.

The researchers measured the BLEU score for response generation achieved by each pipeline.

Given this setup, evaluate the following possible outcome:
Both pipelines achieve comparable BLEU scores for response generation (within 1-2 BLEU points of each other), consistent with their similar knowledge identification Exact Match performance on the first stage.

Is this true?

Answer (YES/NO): NO